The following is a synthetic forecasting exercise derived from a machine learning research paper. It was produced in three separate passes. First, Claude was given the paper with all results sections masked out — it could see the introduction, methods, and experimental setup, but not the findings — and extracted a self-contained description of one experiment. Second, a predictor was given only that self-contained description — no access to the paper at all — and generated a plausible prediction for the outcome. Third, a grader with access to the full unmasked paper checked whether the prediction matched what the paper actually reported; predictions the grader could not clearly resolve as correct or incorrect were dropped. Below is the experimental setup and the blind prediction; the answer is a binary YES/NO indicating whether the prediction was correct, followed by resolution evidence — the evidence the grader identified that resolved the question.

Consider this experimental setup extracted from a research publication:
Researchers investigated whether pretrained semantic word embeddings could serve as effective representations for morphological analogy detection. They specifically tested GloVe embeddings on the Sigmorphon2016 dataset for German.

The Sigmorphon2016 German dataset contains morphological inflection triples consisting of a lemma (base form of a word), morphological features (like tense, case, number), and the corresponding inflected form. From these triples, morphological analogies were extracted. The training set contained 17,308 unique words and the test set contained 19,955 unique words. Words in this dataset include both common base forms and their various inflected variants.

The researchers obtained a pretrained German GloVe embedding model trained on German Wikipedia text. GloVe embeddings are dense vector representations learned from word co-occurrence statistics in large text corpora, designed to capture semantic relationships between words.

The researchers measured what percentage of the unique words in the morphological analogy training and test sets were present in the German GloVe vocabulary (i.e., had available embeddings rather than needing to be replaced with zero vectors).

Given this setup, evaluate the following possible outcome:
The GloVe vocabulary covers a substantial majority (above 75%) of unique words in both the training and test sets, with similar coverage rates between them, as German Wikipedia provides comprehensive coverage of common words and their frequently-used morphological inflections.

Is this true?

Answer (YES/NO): NO